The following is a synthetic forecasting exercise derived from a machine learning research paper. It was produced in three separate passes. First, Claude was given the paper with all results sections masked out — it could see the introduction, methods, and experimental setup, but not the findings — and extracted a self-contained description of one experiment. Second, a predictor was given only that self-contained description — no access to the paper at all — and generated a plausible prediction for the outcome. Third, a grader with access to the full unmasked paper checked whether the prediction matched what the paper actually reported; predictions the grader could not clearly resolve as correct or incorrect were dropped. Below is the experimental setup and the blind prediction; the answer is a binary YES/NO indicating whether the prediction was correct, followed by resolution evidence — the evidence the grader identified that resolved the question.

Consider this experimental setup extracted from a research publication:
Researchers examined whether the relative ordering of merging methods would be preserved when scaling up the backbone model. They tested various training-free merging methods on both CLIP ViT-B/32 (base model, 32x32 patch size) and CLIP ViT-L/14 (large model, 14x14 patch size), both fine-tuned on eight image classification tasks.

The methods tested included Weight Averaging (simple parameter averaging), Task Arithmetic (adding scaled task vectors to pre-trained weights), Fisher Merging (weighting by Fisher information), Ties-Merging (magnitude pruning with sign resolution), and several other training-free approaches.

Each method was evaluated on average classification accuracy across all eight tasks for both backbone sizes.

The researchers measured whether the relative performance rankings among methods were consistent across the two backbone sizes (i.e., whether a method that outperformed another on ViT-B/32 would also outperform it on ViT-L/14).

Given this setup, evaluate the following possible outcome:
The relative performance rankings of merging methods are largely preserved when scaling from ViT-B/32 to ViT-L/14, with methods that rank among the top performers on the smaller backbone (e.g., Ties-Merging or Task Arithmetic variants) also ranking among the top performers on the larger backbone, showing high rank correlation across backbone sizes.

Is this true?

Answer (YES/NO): NO